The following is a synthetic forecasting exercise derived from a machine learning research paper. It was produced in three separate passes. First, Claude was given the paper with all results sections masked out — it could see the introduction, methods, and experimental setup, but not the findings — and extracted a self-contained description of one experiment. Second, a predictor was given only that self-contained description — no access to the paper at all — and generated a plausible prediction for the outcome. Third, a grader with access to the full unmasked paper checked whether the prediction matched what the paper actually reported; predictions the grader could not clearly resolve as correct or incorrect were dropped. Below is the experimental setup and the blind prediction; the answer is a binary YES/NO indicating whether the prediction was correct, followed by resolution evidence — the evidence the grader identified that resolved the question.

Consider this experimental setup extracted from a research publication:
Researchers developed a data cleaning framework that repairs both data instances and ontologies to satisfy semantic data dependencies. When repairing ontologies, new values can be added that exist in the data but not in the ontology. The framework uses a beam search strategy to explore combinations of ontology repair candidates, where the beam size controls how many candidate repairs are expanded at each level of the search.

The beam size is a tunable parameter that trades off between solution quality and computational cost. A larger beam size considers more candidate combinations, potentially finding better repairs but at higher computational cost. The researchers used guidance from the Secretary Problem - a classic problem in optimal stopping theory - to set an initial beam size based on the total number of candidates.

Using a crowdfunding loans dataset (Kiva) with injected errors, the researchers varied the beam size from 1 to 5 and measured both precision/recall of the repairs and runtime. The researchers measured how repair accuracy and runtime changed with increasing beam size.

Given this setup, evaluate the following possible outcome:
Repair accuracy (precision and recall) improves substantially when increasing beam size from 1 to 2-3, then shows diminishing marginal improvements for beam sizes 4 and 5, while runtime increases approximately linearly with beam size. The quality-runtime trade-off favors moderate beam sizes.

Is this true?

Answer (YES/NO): NO